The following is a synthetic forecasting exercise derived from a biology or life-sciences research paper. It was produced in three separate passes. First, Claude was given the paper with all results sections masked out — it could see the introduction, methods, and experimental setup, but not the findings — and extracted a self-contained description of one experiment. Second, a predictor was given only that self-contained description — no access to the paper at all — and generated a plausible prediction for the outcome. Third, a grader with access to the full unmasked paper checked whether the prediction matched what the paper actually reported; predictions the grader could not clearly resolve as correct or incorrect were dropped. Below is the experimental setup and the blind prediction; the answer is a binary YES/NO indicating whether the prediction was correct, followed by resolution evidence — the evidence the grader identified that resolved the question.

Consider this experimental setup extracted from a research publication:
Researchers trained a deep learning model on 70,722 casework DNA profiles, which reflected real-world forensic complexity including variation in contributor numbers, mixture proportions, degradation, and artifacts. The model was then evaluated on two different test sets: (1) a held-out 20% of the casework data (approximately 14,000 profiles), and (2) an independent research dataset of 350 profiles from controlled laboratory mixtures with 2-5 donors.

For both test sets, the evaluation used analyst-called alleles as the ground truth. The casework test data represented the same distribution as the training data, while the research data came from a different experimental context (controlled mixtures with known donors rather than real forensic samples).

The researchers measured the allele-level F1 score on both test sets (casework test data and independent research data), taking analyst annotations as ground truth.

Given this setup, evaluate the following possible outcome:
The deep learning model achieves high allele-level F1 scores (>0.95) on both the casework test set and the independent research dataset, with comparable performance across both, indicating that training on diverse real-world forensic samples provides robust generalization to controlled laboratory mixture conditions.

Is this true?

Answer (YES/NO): YES